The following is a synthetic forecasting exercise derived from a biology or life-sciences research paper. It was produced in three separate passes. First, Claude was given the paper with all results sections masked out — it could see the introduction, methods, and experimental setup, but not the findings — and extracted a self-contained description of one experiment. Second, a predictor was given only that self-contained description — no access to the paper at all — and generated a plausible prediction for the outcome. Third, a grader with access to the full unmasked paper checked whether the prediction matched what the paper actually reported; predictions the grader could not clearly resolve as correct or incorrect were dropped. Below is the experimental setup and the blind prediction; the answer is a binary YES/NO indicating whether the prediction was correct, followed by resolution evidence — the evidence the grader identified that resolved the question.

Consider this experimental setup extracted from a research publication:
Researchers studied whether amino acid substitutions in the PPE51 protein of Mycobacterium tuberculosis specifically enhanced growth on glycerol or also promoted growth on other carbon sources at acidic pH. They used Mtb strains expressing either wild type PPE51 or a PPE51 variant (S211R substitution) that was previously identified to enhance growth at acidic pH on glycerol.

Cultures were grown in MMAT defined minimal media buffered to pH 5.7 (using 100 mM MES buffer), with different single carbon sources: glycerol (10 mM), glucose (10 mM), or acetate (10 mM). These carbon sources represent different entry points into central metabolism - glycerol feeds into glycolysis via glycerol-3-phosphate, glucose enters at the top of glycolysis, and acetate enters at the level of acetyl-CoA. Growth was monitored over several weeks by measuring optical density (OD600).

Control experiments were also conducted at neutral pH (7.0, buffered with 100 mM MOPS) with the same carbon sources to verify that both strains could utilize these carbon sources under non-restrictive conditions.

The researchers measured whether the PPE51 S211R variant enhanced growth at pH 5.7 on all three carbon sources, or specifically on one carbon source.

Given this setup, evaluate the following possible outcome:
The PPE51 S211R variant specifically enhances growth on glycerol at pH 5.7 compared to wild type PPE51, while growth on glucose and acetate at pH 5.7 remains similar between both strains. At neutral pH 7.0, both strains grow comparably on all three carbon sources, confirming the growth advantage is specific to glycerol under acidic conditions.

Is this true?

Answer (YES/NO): YES